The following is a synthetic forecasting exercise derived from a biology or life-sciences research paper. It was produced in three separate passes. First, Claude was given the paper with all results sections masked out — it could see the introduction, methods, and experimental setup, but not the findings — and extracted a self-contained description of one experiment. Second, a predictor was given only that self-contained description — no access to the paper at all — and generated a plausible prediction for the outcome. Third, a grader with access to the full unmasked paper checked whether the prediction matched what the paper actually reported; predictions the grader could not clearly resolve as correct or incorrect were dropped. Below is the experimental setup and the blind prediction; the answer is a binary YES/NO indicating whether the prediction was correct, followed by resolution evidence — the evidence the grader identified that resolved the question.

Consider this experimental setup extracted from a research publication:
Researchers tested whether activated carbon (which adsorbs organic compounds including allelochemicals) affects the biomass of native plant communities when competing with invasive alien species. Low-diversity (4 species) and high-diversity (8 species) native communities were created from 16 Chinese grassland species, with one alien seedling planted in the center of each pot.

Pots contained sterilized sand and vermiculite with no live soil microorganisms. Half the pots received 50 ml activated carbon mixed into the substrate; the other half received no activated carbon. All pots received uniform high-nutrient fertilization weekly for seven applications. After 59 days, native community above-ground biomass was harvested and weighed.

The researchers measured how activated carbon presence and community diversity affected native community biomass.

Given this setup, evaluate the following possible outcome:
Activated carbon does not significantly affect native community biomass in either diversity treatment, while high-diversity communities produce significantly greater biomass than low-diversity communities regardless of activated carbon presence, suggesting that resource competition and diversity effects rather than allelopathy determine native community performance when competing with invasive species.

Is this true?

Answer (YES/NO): NO